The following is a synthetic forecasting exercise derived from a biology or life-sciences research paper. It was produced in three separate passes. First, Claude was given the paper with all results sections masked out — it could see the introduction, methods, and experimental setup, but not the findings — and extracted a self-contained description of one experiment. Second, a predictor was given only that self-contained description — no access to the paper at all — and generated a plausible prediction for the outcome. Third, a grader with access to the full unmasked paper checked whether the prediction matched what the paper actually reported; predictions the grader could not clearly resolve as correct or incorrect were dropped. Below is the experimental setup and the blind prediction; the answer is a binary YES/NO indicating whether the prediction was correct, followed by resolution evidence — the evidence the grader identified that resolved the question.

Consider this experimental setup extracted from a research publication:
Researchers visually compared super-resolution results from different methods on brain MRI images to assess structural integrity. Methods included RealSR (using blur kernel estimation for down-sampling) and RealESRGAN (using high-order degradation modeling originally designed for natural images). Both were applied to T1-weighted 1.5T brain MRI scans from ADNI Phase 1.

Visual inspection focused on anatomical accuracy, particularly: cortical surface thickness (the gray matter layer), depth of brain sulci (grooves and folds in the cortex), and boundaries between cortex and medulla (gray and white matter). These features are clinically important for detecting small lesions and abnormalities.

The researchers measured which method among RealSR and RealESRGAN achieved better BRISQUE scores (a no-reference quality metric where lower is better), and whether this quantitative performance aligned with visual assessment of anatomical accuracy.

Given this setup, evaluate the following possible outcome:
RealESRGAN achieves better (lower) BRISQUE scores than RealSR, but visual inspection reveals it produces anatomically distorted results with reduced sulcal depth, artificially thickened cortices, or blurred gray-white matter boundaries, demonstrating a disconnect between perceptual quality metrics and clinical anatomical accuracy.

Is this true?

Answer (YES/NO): YES